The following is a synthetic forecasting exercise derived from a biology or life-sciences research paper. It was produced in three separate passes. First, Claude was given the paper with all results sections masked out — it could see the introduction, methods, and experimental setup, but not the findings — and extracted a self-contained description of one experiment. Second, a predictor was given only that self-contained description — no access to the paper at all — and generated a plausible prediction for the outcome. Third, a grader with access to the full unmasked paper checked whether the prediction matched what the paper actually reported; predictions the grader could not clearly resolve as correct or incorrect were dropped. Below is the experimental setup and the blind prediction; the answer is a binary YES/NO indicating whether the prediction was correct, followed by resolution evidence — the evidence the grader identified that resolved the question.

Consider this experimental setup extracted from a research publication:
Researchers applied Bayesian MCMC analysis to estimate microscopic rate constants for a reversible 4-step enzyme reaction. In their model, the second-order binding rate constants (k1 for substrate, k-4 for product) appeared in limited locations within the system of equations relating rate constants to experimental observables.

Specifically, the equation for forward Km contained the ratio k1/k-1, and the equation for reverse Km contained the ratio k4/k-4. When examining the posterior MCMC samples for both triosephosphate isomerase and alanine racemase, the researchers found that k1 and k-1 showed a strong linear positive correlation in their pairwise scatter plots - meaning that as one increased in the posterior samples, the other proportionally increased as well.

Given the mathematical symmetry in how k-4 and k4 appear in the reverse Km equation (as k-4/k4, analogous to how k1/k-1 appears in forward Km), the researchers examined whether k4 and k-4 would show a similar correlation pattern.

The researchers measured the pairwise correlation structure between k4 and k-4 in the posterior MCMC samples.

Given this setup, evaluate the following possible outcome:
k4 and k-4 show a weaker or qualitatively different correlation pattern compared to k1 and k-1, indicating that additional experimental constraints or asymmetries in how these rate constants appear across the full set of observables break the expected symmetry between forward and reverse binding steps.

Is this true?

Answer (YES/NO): NO